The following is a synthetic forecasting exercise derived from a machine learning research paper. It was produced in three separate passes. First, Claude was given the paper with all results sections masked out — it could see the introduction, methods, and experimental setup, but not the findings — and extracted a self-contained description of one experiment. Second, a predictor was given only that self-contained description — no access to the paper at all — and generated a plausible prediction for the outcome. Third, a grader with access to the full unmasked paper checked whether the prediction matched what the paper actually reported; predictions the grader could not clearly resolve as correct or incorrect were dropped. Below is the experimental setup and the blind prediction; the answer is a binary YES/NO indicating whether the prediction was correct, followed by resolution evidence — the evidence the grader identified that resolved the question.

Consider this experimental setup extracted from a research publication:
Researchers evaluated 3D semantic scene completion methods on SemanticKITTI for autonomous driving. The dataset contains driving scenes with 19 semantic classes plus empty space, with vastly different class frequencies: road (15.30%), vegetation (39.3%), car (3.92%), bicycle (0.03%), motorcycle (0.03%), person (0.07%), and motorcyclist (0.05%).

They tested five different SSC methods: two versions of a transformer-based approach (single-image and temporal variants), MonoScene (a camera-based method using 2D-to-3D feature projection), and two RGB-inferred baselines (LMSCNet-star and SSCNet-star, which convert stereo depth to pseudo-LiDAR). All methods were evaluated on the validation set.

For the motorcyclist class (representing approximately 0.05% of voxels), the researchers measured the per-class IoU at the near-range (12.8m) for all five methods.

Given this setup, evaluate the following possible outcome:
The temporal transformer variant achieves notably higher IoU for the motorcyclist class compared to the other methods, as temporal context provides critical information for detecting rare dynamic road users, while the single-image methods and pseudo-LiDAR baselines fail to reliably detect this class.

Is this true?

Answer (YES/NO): NO